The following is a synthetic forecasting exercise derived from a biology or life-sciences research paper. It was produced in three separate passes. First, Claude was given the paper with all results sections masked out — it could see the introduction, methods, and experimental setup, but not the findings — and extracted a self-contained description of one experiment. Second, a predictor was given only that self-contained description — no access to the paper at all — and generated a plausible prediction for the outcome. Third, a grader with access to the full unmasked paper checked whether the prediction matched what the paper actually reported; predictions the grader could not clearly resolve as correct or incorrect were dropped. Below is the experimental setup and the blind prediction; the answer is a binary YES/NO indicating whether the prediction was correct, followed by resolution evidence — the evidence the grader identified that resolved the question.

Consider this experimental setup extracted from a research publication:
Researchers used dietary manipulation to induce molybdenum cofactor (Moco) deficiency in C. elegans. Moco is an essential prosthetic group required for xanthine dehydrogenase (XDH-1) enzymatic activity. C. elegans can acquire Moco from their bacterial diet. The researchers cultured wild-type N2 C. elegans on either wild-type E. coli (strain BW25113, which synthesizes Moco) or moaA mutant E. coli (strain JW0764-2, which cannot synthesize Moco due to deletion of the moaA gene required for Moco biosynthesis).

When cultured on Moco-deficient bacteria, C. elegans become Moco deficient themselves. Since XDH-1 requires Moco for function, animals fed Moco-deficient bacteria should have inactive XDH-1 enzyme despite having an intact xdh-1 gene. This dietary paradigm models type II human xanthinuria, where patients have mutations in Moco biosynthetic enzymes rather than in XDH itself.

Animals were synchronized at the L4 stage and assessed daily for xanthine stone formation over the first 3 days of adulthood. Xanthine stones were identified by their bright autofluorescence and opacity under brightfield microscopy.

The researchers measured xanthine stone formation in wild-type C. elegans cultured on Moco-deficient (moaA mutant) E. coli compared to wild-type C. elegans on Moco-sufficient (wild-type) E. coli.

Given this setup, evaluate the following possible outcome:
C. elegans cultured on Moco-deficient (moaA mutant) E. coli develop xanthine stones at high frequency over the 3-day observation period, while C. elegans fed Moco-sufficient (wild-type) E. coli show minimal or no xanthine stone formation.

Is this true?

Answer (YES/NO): NO